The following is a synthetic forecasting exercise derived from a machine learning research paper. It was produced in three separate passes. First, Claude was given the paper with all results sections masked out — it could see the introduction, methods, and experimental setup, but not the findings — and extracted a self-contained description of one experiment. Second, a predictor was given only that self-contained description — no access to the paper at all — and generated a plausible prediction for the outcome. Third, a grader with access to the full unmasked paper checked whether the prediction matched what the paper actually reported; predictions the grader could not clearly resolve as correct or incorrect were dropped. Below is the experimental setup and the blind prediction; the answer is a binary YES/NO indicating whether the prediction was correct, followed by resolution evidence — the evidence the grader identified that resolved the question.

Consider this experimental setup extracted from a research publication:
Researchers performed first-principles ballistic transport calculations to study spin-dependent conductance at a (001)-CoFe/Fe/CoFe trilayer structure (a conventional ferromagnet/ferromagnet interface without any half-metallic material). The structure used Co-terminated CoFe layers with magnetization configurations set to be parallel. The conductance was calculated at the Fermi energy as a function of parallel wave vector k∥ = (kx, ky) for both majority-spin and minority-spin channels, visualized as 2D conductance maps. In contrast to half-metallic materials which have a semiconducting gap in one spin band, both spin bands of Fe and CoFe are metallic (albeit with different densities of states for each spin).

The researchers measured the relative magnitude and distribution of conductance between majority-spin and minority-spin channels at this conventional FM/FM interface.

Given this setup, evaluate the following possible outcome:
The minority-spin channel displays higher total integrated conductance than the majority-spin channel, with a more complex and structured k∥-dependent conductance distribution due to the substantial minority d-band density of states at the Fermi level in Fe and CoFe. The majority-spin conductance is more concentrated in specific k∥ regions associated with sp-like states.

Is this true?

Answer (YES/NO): NO